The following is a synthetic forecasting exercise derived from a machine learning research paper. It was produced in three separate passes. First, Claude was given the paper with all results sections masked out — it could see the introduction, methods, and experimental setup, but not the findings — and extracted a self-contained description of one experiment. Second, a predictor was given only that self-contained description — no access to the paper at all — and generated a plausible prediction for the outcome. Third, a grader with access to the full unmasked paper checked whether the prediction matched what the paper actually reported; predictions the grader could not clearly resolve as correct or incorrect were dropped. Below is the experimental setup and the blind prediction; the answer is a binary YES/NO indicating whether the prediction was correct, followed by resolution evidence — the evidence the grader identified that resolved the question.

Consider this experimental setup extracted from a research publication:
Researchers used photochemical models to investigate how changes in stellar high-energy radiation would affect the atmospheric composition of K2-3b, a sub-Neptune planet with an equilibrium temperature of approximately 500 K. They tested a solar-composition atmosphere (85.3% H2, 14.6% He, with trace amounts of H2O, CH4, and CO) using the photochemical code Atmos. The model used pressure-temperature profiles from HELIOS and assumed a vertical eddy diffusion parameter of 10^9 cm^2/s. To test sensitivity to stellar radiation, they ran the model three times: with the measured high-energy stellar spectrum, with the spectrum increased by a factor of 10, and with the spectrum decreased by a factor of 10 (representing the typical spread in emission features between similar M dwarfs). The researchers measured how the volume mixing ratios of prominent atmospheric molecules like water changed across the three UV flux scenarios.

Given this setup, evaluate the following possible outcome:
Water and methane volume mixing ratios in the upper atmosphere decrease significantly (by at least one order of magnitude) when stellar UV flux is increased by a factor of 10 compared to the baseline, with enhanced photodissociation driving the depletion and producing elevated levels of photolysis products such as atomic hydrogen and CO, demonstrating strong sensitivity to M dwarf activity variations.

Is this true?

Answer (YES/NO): NO